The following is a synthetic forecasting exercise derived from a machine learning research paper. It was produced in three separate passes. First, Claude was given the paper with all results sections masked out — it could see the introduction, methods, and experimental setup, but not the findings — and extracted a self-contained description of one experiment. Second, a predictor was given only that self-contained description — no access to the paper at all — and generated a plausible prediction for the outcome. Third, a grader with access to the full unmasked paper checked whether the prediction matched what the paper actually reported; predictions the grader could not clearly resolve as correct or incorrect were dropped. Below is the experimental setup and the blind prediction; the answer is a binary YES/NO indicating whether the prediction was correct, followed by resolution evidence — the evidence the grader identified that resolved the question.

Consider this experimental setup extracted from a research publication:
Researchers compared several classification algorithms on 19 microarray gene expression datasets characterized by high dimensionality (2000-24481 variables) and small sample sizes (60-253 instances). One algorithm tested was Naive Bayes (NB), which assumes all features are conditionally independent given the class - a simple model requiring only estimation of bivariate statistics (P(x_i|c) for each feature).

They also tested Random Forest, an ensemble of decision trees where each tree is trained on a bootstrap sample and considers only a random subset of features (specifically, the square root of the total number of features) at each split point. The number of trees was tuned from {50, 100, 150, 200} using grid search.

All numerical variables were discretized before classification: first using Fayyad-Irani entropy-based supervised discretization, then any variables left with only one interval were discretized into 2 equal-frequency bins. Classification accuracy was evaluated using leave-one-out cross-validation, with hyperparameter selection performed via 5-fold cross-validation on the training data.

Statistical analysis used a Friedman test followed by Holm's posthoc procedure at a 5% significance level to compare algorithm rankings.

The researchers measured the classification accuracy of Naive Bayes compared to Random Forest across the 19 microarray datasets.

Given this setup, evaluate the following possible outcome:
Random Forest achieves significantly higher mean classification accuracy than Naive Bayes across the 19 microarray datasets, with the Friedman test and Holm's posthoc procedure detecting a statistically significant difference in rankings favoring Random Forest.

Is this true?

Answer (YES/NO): NO